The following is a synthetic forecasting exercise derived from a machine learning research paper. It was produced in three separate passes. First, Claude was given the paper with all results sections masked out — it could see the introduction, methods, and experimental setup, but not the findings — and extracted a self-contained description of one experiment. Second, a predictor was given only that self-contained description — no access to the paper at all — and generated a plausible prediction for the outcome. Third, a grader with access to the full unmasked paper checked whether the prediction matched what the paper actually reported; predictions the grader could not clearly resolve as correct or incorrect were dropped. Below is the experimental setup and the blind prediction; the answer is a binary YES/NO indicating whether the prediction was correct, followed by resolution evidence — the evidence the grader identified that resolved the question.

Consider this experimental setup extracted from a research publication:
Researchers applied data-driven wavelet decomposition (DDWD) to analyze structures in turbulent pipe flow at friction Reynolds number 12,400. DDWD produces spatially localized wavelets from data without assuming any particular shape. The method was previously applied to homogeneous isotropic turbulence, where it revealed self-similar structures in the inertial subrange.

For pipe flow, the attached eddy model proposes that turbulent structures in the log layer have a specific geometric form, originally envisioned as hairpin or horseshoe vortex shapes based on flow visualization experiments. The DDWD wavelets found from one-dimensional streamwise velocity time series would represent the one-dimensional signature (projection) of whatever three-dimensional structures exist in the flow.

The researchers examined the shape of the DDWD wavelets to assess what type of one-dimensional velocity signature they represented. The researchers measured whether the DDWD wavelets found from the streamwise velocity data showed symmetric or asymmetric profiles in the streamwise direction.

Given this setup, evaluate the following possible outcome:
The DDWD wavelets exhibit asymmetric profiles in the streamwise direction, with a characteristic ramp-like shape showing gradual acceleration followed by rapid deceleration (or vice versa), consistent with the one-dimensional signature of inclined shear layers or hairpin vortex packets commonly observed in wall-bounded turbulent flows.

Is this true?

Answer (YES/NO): NO